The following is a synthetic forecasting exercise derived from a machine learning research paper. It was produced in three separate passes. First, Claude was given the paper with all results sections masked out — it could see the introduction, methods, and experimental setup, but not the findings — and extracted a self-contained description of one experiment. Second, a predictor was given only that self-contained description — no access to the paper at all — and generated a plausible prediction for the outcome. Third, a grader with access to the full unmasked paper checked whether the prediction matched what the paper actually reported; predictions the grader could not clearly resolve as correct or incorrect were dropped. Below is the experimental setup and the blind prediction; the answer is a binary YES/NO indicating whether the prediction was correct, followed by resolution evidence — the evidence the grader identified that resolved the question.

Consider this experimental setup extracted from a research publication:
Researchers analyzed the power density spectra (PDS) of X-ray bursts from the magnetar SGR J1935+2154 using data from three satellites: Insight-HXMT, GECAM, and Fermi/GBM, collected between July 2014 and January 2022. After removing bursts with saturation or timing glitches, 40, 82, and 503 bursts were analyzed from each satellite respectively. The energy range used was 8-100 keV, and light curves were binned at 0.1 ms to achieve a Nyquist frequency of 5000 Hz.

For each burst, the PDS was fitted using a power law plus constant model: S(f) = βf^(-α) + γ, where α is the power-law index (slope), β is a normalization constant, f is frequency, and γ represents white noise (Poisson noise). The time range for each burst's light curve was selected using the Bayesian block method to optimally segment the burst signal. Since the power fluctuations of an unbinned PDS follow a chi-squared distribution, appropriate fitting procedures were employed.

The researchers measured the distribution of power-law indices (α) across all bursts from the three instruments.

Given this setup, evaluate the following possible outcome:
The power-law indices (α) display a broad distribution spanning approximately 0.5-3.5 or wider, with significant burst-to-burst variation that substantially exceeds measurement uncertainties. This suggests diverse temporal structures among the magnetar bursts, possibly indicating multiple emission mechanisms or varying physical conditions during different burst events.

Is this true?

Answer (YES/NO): NO